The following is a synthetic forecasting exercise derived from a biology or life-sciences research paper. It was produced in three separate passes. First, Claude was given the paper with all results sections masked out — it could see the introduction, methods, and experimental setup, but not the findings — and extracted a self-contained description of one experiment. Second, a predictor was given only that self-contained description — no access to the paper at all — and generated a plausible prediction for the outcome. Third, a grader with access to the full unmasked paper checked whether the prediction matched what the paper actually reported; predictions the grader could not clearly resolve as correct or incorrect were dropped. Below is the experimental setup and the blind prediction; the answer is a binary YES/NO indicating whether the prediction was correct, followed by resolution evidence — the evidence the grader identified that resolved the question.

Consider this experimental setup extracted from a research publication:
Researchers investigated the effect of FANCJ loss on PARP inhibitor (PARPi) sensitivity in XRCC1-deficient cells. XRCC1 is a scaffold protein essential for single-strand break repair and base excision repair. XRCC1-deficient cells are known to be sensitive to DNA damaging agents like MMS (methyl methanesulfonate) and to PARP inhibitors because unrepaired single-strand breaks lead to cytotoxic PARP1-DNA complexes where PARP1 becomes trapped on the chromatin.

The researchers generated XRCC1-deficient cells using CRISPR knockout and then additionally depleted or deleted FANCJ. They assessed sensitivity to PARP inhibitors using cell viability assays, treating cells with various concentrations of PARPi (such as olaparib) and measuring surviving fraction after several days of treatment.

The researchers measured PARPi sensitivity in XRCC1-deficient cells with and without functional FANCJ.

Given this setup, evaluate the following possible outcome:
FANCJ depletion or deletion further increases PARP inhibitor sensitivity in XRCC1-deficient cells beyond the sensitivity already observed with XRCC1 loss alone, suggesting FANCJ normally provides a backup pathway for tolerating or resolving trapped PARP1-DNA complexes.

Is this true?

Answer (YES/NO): NO